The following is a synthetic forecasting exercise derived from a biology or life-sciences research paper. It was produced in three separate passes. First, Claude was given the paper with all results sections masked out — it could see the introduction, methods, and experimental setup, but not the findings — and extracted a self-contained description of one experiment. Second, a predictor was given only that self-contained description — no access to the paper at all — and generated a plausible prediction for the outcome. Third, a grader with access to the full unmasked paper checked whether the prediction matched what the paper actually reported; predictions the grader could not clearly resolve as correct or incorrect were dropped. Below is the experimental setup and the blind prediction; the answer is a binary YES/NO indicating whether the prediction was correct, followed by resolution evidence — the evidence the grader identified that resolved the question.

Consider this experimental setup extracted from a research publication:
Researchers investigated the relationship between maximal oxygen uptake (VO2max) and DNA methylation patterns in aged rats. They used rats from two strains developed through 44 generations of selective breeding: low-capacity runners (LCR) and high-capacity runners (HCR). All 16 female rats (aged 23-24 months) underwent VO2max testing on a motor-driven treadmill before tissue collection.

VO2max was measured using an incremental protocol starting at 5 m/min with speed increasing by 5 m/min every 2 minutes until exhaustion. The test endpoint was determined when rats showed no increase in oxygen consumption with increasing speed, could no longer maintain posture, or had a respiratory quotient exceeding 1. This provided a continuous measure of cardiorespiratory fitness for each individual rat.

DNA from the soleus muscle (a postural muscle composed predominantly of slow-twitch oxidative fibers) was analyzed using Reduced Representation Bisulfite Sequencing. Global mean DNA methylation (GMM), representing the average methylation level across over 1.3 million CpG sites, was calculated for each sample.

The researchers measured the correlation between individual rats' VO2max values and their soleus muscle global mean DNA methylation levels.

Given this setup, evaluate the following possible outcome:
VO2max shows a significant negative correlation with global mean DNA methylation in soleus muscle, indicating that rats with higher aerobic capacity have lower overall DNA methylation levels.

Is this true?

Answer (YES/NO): NO